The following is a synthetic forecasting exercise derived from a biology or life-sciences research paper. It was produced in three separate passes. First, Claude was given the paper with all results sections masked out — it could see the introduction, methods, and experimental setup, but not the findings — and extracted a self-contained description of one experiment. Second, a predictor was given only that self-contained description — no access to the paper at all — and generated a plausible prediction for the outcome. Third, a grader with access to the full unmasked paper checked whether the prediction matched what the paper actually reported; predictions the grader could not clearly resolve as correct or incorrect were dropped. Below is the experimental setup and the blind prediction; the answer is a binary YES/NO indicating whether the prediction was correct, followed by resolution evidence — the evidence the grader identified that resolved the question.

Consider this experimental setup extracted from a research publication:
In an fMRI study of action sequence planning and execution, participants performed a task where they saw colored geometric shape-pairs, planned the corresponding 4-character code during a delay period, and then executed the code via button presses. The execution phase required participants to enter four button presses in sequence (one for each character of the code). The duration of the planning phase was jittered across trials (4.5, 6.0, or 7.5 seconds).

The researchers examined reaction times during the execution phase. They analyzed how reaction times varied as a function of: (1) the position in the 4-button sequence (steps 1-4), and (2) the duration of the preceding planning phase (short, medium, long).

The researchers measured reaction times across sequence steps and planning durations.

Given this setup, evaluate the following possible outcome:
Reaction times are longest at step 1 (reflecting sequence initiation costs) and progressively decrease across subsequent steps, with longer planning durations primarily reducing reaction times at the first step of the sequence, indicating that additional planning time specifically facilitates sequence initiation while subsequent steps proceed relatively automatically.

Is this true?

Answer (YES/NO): NO